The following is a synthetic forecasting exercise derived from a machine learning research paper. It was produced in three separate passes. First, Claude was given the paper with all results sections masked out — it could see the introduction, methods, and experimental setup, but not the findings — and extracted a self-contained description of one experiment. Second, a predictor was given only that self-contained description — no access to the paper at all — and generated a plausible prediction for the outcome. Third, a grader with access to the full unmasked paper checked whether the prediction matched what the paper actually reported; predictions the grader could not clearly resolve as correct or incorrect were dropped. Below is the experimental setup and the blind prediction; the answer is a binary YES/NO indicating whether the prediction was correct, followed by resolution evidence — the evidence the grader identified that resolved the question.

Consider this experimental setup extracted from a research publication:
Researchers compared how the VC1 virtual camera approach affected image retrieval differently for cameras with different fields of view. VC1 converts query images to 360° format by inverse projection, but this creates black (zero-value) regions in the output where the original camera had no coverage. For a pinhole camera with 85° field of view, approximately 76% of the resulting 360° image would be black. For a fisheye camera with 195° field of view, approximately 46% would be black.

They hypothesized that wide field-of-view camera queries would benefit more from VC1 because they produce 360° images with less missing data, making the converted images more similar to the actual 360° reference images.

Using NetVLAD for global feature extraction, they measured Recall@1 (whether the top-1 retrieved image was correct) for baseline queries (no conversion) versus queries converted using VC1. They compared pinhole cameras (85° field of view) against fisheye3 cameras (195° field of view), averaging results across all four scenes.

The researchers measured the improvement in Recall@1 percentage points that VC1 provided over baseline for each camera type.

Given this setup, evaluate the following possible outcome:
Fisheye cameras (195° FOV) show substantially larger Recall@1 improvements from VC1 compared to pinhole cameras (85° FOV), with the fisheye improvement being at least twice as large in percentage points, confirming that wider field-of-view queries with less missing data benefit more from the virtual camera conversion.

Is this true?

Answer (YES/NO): YES